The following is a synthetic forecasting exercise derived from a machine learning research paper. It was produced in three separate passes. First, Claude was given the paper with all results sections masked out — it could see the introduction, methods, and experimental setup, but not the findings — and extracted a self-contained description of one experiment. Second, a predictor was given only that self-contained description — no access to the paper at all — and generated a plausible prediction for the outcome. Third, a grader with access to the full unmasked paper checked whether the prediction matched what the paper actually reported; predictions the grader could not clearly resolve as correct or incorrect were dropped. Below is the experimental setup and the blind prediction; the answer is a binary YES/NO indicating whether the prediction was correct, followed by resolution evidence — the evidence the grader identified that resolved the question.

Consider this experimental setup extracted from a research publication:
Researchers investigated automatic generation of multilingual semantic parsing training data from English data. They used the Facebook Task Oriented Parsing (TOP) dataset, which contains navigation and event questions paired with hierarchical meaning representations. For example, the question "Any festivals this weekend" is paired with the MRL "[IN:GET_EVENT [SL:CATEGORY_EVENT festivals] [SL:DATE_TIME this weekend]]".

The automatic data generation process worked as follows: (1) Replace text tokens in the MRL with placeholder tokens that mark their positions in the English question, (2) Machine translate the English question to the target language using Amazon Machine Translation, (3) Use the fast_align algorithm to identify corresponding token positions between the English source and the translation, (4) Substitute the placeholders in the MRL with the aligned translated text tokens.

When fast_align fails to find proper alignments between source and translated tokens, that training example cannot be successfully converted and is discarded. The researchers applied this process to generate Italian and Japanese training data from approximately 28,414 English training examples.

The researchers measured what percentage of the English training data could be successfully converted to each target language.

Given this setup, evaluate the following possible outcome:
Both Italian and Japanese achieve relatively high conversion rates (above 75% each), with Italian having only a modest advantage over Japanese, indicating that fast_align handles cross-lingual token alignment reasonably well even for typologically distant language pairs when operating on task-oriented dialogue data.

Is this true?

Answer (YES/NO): YES